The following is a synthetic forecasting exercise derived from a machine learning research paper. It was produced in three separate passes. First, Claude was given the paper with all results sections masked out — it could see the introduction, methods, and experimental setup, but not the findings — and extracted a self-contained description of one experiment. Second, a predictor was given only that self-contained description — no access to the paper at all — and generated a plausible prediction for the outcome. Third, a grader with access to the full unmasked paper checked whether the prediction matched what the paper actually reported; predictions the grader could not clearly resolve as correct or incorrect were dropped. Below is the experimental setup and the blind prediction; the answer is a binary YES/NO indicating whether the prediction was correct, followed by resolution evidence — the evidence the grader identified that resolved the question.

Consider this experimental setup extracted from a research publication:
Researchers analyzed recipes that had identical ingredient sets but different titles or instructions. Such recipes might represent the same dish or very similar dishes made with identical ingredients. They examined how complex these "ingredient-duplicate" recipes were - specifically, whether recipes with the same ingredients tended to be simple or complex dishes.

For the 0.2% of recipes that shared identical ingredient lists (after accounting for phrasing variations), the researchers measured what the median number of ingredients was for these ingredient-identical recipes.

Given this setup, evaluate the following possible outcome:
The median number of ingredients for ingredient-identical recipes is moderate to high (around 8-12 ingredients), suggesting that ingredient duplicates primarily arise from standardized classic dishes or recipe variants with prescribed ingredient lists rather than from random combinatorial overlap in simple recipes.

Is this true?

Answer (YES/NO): NO